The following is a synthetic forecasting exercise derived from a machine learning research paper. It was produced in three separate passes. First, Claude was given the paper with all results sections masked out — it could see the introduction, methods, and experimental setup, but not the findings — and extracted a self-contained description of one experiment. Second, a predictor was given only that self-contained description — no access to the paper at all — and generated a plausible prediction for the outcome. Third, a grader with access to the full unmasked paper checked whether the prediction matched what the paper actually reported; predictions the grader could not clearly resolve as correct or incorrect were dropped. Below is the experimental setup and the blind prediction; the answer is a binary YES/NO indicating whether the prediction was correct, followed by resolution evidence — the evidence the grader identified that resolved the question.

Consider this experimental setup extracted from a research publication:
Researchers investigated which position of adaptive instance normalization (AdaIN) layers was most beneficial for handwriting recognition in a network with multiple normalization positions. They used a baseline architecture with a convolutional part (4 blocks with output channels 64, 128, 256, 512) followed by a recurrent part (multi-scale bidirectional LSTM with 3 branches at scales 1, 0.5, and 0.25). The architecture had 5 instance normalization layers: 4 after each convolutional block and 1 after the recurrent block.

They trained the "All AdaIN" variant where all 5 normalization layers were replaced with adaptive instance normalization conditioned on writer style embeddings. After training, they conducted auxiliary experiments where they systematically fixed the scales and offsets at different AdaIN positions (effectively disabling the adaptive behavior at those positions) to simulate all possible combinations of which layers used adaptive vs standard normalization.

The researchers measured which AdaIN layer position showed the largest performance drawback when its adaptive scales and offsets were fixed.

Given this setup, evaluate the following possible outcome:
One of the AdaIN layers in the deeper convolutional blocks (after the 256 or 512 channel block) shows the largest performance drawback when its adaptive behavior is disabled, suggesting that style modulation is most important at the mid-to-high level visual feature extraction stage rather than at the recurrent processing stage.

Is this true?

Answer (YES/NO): YES